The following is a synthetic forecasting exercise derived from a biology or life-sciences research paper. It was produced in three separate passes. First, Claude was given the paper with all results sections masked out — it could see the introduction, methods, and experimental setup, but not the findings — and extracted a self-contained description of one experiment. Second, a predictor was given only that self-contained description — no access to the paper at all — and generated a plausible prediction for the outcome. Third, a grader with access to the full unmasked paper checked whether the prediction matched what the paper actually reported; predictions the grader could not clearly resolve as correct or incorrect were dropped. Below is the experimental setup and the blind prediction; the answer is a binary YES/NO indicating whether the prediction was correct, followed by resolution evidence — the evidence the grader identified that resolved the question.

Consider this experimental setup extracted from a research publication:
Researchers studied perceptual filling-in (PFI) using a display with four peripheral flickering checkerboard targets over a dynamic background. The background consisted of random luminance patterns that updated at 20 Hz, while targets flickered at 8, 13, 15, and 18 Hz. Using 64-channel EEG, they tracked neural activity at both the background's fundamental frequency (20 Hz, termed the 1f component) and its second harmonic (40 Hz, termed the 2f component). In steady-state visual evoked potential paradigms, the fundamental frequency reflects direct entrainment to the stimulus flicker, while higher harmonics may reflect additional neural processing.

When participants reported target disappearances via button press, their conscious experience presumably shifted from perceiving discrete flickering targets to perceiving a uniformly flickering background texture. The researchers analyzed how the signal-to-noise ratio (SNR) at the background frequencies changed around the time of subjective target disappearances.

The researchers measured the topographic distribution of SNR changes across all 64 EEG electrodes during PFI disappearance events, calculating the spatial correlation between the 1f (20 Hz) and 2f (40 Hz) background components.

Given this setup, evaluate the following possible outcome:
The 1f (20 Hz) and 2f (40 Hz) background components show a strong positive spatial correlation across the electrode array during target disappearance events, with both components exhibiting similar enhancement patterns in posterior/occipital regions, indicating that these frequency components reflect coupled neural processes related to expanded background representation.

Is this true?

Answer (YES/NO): NO